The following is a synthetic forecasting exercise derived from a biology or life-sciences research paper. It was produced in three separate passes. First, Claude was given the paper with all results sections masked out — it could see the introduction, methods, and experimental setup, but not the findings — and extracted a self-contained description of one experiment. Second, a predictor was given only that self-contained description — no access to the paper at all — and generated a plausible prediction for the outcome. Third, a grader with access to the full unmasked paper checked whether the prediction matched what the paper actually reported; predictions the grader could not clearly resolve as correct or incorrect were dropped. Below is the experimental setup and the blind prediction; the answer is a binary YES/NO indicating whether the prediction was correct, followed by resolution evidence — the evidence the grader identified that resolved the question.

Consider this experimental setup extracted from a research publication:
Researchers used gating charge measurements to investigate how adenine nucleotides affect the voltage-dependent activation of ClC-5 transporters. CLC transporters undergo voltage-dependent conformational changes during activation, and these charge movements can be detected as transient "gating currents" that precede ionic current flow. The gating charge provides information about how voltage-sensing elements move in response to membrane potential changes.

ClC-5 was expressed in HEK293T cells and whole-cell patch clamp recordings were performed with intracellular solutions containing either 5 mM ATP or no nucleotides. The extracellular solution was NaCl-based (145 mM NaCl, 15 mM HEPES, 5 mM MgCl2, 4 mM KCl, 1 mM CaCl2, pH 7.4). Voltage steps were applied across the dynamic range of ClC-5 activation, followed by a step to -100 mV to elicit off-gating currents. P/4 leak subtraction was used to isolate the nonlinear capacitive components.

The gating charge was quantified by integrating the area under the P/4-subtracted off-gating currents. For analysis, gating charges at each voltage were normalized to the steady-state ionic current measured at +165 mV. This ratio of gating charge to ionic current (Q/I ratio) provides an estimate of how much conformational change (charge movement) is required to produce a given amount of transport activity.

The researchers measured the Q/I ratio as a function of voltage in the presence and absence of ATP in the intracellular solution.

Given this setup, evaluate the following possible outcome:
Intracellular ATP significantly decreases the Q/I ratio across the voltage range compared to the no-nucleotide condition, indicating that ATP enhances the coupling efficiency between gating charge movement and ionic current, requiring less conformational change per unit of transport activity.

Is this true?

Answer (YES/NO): YES